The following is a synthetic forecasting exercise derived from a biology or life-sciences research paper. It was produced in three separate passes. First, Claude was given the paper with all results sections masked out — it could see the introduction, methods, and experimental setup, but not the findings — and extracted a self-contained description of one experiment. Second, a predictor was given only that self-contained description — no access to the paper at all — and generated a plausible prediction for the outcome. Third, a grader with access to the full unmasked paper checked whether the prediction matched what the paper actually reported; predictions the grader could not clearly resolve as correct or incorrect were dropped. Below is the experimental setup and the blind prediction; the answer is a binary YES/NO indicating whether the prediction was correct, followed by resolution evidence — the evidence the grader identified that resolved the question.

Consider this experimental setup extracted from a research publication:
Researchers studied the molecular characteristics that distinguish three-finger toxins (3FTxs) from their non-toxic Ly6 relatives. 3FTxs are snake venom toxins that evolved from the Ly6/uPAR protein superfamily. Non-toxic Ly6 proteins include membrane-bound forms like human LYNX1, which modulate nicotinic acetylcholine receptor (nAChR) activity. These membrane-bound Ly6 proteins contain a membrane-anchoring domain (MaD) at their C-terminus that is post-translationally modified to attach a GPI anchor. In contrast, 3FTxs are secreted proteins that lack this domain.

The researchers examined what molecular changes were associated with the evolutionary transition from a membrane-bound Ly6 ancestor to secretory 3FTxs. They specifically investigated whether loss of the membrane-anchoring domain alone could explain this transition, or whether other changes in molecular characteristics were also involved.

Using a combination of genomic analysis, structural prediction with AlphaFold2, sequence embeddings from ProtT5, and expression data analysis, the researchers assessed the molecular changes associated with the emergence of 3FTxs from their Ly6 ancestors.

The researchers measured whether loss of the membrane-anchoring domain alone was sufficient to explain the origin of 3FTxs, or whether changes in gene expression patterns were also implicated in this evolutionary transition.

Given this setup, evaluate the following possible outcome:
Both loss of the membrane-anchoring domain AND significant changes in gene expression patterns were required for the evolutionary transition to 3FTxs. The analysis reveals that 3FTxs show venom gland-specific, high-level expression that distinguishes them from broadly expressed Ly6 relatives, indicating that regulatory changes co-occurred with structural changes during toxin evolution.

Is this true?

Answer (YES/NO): NO